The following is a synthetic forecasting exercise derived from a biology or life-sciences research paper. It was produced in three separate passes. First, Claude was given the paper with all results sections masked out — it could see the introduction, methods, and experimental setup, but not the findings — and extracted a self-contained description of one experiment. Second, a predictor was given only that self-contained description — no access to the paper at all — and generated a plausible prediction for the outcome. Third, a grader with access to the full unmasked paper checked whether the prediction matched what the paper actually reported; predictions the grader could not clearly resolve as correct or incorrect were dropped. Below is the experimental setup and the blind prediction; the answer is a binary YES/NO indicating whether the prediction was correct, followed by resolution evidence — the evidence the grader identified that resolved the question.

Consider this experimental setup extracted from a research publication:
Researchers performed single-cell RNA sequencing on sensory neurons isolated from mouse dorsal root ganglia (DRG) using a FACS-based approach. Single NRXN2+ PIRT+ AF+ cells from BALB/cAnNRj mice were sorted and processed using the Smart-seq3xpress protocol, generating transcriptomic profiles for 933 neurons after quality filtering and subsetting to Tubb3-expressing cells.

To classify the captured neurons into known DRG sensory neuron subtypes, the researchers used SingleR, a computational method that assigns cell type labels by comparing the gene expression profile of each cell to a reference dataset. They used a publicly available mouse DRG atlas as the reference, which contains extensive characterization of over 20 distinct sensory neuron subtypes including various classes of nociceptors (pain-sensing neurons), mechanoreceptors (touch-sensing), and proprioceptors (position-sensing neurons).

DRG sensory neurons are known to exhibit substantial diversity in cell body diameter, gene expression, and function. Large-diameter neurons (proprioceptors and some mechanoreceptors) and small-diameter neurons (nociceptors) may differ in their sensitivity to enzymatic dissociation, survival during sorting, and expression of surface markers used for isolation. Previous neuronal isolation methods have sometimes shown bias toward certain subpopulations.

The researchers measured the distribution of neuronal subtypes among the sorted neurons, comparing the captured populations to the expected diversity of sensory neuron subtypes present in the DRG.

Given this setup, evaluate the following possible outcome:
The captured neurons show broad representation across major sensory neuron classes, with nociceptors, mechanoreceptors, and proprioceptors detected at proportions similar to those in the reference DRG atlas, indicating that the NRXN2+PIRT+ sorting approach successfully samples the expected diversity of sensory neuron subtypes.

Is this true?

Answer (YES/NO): YES